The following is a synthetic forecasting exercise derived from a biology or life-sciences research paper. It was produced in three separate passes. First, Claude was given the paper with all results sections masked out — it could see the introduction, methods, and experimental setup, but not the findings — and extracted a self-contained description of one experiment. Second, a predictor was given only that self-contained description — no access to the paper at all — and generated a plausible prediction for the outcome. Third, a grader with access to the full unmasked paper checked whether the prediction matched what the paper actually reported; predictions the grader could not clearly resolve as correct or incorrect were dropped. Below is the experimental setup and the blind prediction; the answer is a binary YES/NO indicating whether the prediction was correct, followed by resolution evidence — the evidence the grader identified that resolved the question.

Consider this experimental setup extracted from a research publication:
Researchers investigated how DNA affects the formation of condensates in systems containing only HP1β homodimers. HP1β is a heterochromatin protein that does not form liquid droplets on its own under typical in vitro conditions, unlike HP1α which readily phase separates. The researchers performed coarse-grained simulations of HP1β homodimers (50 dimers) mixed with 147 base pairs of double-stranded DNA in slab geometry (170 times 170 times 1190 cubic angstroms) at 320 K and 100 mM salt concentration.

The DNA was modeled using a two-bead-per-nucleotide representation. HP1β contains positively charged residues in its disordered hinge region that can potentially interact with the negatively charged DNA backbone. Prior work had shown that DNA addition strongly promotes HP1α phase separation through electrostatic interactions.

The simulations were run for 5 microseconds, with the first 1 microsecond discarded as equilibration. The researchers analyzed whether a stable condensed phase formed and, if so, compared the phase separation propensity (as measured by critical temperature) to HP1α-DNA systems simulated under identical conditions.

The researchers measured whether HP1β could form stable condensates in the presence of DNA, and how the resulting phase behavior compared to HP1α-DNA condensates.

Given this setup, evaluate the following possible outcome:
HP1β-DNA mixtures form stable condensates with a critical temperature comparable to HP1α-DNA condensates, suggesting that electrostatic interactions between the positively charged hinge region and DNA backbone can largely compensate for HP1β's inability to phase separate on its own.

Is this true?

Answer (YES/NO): NO